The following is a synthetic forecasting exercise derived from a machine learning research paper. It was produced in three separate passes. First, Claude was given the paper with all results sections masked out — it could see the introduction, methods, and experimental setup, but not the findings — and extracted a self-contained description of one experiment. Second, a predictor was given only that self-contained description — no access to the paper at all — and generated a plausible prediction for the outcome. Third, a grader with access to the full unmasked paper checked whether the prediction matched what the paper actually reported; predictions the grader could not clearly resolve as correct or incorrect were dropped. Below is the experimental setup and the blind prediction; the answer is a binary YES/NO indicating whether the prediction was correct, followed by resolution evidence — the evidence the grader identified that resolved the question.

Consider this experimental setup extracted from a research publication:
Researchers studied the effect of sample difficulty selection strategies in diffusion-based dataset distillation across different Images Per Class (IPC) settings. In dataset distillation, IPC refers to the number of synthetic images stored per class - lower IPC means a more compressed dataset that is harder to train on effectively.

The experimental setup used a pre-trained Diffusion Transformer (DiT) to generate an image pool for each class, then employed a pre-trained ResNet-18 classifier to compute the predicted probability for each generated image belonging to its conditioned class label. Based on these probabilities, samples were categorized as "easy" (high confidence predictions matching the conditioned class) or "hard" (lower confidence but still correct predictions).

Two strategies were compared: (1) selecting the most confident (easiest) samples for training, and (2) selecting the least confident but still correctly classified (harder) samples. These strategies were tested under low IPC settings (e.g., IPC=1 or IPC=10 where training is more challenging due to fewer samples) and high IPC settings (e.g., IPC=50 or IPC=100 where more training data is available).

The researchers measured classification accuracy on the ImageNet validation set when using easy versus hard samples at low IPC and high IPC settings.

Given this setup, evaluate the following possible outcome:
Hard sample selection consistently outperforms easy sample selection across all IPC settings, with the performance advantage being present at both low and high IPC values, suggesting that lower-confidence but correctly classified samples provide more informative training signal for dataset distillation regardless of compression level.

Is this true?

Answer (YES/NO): NO